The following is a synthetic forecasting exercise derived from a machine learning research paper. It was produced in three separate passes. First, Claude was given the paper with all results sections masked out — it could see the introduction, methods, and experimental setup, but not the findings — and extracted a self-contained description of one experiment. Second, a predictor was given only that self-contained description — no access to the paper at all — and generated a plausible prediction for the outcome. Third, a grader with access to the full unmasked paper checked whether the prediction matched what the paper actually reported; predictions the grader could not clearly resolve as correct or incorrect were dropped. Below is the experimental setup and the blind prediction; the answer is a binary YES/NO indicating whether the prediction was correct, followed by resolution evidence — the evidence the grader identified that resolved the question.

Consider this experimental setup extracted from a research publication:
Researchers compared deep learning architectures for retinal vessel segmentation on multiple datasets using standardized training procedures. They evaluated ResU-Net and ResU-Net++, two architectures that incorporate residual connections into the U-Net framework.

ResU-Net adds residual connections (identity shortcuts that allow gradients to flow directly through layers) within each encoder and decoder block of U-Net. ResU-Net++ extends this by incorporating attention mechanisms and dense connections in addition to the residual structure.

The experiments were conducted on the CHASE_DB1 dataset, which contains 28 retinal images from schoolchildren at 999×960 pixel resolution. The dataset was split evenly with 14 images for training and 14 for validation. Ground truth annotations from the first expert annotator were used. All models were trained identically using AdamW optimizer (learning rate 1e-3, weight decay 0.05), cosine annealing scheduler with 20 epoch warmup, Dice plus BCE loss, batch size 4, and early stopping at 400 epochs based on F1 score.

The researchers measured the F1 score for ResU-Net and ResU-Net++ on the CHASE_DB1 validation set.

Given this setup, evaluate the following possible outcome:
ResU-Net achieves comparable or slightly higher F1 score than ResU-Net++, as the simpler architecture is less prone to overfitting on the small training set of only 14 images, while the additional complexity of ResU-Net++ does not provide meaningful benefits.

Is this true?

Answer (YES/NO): NO